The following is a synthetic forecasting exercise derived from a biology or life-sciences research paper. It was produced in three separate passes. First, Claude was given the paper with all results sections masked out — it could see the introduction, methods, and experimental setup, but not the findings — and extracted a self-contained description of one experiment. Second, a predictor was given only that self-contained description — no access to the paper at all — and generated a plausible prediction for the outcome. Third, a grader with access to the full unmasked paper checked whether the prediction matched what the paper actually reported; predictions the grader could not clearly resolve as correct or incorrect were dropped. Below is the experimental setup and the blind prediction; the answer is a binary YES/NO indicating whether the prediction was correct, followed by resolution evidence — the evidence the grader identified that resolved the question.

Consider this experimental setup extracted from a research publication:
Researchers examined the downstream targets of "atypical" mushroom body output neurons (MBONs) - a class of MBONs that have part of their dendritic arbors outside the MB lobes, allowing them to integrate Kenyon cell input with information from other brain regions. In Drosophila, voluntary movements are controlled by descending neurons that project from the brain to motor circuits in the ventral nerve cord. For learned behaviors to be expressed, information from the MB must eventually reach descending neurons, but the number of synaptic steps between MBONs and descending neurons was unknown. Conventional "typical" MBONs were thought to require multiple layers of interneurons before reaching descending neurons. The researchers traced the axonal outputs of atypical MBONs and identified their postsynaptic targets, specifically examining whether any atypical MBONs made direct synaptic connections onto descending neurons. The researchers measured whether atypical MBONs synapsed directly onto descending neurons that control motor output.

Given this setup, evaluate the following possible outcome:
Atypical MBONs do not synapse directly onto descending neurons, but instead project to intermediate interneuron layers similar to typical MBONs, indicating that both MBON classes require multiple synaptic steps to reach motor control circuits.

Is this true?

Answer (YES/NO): NO